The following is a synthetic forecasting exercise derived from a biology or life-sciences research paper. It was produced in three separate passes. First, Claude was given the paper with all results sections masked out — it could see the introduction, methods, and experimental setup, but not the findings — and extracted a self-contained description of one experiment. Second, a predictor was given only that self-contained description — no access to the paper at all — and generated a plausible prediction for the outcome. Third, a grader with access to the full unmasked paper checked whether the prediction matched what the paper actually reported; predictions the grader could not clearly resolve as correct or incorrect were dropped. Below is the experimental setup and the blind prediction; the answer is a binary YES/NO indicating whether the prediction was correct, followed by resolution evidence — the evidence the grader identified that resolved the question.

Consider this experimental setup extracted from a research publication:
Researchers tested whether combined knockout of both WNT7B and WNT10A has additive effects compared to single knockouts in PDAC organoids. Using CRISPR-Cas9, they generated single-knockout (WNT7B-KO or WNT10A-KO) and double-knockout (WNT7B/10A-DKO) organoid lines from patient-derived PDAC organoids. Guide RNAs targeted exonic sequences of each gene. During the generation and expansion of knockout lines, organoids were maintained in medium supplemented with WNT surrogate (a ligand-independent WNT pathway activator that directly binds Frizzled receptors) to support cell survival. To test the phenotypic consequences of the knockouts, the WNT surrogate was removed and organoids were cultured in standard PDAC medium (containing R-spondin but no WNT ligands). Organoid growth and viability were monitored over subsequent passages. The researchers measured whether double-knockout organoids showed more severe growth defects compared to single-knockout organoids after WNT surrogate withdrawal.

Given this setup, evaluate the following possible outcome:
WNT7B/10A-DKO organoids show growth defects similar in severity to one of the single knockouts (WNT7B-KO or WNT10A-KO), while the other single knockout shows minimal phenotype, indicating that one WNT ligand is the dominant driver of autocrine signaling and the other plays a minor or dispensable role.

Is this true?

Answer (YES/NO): NO